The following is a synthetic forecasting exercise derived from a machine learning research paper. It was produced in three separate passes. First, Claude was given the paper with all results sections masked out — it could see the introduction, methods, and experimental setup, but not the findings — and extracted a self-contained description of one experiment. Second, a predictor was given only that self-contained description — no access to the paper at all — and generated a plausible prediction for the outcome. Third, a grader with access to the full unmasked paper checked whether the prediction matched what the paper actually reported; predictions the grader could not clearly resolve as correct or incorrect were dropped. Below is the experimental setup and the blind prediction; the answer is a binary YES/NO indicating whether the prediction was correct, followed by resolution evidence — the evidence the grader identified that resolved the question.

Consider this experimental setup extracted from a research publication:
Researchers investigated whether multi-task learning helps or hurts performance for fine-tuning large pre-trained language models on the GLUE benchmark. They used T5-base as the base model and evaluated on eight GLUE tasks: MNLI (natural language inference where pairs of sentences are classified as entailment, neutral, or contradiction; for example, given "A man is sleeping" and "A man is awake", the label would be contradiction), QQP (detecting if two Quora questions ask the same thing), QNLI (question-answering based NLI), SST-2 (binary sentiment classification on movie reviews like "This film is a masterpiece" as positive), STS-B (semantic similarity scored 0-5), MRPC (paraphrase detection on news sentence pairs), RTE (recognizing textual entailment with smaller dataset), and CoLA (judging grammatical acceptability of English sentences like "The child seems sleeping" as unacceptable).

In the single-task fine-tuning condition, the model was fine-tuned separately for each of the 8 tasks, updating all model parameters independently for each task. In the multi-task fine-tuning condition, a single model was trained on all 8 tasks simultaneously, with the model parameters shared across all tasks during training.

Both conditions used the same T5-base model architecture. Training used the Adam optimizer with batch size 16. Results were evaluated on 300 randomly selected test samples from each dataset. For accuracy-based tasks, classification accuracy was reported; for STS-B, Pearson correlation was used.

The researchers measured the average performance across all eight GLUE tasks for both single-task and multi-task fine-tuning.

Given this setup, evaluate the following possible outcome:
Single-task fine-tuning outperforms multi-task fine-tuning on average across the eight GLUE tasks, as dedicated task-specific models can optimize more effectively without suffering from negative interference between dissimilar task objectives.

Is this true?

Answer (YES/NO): YES